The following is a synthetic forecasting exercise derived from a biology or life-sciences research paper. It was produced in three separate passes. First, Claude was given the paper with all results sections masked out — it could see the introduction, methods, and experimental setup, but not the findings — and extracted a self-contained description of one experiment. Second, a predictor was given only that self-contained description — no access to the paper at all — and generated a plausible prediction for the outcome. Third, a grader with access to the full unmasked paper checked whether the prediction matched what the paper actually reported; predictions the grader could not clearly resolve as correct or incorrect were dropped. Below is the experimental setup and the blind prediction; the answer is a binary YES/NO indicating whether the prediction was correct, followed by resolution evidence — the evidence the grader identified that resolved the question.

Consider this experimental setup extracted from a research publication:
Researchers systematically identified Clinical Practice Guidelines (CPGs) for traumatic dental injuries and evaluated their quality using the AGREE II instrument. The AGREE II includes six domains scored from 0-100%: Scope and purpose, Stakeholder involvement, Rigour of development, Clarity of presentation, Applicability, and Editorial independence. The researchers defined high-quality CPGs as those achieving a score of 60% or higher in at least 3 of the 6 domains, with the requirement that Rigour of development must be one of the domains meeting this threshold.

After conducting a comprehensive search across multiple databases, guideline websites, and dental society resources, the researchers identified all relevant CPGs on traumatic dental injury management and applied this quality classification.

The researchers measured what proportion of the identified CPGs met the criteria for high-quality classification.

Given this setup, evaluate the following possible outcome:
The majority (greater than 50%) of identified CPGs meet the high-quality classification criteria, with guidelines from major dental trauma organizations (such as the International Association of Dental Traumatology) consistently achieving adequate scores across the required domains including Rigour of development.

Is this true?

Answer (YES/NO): NO